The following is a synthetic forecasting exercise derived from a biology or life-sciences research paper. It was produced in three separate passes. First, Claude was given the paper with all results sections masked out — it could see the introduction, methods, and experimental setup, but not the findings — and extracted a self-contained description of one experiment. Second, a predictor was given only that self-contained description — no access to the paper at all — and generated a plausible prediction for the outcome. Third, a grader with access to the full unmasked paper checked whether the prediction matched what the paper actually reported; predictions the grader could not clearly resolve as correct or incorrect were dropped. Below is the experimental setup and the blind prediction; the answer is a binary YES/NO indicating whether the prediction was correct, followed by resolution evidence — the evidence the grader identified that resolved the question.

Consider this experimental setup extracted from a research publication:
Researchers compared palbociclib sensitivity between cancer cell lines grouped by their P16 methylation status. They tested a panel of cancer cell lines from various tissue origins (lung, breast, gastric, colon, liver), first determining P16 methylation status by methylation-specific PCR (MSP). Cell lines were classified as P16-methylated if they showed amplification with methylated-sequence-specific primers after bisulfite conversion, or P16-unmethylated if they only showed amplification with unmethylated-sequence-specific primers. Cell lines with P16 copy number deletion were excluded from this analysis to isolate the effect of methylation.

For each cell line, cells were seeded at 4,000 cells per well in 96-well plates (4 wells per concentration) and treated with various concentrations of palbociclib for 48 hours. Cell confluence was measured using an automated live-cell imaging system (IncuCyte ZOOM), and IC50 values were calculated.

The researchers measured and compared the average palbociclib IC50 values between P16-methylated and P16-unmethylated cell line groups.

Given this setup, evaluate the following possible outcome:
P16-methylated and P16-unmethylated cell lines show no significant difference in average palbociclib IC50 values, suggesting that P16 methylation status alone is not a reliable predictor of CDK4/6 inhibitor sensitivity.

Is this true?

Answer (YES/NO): NO